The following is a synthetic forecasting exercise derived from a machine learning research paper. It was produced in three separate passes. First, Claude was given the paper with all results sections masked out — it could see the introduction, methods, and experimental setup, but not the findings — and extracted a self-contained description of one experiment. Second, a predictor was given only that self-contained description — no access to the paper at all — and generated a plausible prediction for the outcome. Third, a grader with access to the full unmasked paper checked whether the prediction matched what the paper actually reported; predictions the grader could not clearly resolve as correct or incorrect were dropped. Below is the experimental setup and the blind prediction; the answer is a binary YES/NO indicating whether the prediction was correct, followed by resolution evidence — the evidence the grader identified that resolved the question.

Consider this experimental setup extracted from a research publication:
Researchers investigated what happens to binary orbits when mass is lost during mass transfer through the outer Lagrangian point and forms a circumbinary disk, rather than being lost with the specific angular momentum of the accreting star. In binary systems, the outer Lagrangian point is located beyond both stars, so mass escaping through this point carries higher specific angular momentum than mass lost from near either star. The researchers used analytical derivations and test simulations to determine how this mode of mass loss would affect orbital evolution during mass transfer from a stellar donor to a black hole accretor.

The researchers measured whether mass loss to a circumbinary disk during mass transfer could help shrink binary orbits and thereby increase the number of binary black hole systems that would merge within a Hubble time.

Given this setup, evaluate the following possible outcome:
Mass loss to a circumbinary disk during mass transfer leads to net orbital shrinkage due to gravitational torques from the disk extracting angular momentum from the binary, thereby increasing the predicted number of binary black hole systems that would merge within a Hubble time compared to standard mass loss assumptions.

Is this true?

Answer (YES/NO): NO